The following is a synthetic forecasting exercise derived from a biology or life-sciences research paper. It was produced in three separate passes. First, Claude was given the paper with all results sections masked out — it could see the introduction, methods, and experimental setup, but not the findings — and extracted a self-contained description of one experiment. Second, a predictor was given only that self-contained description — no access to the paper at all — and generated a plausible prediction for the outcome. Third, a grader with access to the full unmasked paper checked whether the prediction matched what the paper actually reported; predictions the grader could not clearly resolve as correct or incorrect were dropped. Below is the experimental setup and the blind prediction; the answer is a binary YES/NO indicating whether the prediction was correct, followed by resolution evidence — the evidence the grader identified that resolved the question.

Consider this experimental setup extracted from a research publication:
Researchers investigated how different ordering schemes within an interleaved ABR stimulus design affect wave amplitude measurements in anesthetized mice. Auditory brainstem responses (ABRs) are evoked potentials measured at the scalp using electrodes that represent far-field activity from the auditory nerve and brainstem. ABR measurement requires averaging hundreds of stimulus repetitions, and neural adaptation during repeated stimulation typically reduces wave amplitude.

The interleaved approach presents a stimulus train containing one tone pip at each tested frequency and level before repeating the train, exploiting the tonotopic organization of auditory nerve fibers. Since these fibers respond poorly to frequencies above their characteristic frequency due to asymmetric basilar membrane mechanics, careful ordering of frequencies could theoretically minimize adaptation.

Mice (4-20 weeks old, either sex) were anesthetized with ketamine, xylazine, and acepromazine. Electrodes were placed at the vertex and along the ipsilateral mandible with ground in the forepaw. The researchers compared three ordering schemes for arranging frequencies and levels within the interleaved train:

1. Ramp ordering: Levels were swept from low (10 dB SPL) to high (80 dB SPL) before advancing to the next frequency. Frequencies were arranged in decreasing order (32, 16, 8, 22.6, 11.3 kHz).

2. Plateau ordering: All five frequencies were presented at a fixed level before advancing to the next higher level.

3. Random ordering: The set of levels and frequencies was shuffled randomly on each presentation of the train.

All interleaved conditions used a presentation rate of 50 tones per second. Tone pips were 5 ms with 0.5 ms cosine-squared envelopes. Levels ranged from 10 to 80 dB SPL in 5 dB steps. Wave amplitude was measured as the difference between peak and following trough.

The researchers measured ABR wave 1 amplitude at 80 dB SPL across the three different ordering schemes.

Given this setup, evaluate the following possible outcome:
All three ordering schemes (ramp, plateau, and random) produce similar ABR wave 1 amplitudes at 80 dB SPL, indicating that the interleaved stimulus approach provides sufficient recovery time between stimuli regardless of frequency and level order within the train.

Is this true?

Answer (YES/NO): NO